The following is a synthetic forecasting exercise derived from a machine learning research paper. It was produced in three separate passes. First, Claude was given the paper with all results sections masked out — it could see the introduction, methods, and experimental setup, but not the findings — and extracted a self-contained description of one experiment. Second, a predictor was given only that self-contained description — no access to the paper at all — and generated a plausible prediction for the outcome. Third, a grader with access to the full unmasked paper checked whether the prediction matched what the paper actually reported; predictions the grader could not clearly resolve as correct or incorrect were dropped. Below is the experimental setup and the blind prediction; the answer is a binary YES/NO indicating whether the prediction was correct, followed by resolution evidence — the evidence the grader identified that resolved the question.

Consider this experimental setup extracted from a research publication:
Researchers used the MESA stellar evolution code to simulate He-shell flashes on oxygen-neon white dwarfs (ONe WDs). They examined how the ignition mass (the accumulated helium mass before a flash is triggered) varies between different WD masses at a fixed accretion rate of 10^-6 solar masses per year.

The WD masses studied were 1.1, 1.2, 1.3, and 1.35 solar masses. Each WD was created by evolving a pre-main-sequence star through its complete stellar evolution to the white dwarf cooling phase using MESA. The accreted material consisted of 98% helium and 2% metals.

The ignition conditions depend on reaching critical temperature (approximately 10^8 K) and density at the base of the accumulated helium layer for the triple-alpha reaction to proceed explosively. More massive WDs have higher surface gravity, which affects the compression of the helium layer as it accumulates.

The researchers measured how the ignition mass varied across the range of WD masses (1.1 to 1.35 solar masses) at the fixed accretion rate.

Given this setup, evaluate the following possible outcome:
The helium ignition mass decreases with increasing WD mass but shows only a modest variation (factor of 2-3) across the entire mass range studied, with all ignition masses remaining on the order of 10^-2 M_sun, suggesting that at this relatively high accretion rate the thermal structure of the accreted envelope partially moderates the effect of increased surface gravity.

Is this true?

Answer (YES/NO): NO